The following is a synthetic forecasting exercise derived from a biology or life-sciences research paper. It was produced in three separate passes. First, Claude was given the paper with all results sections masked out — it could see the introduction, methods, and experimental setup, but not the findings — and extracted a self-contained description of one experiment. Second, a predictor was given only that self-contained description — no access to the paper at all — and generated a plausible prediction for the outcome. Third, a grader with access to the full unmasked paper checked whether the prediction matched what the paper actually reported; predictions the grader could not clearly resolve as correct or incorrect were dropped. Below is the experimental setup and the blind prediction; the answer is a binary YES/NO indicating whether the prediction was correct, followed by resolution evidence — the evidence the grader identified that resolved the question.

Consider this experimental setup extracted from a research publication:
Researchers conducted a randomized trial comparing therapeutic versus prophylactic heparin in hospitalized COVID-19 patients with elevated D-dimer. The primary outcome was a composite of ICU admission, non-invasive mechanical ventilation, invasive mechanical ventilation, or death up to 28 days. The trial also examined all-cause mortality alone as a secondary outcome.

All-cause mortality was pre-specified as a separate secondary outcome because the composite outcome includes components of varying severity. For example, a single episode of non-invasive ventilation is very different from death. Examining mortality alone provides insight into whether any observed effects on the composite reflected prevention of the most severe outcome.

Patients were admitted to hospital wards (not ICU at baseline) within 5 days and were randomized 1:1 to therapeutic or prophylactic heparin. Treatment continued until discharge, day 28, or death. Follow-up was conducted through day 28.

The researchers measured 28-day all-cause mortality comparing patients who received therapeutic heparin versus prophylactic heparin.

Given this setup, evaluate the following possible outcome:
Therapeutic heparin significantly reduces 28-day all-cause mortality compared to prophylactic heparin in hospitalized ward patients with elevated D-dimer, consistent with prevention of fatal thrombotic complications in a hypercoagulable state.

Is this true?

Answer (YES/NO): YES